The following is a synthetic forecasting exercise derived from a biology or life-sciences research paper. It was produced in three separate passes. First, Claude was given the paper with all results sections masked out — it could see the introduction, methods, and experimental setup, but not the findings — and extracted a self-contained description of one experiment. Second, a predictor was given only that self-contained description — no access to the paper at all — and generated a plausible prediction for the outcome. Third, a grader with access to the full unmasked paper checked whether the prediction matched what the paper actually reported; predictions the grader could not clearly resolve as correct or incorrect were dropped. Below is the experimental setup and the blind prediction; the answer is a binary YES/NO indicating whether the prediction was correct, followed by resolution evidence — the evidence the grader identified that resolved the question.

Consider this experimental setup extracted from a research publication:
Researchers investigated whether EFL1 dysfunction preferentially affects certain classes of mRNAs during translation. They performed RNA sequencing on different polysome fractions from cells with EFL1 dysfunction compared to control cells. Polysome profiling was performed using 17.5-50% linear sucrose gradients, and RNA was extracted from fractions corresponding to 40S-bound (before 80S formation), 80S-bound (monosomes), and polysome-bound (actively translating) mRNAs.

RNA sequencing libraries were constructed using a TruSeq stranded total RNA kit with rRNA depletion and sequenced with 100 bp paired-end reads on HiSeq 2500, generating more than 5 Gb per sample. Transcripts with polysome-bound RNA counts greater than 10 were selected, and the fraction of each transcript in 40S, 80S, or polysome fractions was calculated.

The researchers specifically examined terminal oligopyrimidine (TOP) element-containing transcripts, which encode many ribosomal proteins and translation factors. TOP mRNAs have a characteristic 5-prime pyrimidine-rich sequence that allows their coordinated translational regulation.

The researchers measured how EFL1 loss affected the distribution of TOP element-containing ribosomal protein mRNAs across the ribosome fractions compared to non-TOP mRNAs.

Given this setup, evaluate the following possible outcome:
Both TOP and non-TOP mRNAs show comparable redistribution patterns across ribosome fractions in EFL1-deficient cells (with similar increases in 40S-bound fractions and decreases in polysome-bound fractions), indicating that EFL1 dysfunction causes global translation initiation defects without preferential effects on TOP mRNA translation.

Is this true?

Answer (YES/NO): NO